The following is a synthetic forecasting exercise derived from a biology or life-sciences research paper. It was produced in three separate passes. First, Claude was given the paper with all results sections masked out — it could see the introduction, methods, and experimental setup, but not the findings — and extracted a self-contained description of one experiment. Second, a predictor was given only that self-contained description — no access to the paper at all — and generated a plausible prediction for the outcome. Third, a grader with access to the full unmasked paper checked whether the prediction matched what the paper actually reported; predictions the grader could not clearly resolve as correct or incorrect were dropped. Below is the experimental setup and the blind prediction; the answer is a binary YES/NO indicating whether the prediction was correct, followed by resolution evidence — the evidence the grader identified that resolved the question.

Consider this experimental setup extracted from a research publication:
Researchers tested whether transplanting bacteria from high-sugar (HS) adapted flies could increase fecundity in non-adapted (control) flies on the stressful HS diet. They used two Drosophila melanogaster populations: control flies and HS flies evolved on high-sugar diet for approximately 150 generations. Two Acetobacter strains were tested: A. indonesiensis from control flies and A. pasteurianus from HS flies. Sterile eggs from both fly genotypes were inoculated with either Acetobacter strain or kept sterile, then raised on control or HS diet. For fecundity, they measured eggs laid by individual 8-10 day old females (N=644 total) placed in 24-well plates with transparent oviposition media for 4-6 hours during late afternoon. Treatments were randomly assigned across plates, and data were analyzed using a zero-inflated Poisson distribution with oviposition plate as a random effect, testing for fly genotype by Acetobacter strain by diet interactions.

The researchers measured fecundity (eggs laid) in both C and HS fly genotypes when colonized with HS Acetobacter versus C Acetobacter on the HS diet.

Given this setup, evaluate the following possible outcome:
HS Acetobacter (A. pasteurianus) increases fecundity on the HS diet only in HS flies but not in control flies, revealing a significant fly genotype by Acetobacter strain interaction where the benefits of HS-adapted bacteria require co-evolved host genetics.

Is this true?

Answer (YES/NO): YES